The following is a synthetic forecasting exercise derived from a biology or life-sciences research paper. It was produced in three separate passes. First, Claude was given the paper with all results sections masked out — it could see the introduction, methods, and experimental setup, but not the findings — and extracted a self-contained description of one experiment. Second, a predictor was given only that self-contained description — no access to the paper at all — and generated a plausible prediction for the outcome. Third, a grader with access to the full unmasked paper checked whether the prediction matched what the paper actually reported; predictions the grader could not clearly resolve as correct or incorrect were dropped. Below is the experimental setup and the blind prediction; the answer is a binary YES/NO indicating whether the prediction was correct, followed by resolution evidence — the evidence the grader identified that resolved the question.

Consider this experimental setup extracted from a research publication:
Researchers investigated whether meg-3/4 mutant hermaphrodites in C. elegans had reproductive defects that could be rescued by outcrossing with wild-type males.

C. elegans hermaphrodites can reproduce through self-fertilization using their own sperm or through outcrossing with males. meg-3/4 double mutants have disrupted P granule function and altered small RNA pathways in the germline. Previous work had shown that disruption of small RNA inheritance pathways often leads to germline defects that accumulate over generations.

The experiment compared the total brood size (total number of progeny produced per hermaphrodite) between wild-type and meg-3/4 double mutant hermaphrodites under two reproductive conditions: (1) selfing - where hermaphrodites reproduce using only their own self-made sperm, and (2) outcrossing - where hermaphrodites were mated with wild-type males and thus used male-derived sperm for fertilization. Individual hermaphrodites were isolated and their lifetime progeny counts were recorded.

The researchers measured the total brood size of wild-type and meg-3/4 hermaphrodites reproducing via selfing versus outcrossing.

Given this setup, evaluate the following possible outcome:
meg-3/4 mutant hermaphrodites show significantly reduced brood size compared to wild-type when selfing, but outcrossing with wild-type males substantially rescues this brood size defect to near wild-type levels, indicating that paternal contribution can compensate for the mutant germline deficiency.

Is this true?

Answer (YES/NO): YES